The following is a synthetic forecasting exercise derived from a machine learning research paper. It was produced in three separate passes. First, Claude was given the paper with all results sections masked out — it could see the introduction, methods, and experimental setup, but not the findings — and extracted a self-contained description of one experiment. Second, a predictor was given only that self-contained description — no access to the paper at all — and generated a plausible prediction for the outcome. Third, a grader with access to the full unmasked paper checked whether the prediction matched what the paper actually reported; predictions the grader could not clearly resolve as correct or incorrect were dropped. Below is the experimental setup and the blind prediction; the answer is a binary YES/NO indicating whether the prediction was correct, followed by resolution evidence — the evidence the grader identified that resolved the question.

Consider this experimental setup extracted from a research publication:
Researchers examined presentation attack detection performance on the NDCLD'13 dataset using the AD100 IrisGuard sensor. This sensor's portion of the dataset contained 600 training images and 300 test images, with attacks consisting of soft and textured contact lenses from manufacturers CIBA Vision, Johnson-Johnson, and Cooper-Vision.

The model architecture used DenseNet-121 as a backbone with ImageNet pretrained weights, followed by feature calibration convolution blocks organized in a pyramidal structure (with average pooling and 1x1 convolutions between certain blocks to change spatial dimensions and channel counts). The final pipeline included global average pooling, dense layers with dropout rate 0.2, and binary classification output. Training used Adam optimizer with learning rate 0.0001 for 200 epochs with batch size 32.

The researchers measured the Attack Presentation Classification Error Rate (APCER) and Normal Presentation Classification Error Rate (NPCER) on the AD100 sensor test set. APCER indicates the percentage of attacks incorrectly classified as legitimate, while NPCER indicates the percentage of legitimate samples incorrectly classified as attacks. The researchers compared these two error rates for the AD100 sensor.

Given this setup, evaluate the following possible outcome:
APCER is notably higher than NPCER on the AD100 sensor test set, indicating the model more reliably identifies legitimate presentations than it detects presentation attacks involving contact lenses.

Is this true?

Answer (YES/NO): YES